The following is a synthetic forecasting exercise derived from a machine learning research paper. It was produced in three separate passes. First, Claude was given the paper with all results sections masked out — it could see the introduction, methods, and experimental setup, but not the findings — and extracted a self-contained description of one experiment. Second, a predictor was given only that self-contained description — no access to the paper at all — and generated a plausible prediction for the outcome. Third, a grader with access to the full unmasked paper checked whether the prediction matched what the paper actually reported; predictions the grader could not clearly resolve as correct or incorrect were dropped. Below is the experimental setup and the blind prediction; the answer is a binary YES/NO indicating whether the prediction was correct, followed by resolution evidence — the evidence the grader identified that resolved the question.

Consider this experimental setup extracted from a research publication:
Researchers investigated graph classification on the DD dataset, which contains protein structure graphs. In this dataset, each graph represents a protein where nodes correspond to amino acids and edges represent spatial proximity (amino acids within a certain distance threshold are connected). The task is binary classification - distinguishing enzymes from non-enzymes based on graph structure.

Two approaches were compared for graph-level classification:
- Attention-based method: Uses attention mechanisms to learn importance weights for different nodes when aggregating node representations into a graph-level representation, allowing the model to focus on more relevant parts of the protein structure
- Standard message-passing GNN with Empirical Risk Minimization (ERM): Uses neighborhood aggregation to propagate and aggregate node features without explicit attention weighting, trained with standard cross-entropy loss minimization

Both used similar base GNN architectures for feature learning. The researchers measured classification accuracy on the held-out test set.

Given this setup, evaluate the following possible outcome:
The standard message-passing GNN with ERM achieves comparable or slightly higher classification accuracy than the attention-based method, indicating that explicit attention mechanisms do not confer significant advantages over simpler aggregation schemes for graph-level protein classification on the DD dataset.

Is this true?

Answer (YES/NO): NO